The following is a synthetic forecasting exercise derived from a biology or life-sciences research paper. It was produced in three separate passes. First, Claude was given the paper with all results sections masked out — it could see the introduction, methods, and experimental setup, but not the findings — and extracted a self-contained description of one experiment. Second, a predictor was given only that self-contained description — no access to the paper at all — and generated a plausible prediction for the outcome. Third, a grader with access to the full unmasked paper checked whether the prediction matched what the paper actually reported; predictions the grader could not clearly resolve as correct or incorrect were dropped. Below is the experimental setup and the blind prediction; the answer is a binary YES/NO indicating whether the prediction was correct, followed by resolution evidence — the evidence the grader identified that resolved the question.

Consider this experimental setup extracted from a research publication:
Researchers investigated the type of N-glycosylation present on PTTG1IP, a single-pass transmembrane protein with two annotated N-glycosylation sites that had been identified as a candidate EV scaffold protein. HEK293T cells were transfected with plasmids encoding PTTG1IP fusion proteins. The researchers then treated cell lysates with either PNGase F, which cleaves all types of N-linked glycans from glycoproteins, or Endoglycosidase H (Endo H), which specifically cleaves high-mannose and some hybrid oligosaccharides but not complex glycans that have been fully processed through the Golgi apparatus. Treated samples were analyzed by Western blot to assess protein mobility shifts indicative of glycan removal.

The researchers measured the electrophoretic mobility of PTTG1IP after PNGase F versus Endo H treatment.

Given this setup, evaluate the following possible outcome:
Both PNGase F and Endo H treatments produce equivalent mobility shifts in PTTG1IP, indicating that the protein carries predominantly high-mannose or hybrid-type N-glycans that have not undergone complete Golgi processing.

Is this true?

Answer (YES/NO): NO